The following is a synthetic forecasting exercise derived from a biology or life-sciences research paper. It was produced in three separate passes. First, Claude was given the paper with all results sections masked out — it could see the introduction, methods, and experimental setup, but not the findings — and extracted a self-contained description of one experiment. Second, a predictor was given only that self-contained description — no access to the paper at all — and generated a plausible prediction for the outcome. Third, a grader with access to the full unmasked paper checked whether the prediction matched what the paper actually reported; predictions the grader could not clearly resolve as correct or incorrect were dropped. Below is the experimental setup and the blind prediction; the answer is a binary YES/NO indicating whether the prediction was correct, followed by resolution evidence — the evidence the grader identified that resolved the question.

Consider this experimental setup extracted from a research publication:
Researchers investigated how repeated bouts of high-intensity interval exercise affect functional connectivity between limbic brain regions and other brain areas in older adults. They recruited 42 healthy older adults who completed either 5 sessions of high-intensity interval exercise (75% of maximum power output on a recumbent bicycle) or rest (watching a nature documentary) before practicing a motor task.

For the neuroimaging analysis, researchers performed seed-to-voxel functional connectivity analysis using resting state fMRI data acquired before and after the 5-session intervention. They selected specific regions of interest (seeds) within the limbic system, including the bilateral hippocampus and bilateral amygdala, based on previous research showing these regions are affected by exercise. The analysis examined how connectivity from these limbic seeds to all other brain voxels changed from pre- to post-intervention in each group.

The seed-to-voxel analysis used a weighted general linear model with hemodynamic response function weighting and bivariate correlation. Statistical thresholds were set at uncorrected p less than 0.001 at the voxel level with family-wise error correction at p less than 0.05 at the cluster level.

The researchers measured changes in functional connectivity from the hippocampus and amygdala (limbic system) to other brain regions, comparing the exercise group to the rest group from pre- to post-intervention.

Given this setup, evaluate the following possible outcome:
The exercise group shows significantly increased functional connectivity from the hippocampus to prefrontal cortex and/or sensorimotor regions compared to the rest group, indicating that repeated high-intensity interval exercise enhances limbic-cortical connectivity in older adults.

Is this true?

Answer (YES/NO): NO